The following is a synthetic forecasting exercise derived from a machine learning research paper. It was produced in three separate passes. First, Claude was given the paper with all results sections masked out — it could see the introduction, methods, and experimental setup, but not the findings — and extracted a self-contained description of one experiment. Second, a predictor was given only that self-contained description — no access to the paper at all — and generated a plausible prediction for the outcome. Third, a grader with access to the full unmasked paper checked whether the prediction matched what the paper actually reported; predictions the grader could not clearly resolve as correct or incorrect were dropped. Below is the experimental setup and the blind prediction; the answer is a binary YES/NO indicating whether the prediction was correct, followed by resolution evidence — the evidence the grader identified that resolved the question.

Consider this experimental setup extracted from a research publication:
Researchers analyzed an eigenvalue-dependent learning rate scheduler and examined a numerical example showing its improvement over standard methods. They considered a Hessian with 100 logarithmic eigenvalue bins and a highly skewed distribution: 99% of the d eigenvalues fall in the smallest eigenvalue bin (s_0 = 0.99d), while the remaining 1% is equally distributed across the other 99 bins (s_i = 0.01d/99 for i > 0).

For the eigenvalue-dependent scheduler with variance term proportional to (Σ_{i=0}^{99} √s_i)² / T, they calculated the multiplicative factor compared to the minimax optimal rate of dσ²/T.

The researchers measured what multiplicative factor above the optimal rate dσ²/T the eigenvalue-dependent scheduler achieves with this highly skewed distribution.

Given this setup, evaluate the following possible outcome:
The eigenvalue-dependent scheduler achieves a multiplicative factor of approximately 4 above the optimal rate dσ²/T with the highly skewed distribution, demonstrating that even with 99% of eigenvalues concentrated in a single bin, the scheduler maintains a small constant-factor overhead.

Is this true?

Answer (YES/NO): YES